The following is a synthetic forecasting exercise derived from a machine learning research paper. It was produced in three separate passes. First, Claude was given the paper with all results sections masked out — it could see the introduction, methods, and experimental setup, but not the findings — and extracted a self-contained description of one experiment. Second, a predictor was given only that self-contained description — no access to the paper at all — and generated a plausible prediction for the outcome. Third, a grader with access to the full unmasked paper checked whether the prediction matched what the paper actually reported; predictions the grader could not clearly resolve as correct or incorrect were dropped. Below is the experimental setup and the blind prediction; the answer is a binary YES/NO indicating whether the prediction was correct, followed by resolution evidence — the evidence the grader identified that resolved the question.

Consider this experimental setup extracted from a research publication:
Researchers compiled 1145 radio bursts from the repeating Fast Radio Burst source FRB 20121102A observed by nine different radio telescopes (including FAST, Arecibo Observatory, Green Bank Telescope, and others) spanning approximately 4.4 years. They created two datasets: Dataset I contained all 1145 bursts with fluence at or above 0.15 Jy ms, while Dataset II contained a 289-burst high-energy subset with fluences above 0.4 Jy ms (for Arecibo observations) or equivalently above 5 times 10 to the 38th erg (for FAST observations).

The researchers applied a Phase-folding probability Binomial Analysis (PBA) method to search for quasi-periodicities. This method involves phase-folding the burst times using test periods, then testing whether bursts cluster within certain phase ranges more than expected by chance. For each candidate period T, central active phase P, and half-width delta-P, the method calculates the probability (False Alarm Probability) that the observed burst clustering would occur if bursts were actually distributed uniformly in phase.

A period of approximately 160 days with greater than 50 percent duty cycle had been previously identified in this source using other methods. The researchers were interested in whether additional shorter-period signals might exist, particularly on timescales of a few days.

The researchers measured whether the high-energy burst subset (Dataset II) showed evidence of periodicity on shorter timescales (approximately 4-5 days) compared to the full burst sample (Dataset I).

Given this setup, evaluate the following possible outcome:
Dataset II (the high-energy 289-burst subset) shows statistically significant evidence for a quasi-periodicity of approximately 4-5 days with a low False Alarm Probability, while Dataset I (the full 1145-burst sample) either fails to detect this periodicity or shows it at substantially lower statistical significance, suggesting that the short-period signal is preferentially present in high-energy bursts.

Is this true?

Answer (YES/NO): NO